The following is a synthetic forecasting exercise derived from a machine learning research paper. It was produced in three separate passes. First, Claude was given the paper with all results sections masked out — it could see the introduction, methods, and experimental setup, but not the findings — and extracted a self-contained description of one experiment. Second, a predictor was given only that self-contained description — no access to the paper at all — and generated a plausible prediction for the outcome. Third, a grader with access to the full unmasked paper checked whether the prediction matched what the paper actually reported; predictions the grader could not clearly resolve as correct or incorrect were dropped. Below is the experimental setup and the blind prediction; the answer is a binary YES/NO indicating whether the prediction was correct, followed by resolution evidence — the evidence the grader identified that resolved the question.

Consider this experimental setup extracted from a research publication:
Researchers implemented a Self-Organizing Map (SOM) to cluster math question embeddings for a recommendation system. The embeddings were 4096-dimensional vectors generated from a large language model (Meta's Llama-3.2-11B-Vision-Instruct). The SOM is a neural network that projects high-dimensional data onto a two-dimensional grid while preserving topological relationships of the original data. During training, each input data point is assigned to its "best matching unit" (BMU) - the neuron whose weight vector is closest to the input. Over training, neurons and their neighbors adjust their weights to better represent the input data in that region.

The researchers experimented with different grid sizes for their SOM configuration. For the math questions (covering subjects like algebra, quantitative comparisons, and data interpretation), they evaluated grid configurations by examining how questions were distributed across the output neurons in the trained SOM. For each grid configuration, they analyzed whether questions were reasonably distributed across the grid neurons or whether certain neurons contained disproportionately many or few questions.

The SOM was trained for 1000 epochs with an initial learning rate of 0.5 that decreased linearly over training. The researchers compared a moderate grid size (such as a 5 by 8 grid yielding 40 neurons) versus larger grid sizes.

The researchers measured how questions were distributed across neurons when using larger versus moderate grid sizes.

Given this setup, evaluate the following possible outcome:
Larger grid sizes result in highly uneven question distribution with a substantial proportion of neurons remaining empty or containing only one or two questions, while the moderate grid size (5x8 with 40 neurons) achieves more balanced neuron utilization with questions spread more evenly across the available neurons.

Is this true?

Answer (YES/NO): YES